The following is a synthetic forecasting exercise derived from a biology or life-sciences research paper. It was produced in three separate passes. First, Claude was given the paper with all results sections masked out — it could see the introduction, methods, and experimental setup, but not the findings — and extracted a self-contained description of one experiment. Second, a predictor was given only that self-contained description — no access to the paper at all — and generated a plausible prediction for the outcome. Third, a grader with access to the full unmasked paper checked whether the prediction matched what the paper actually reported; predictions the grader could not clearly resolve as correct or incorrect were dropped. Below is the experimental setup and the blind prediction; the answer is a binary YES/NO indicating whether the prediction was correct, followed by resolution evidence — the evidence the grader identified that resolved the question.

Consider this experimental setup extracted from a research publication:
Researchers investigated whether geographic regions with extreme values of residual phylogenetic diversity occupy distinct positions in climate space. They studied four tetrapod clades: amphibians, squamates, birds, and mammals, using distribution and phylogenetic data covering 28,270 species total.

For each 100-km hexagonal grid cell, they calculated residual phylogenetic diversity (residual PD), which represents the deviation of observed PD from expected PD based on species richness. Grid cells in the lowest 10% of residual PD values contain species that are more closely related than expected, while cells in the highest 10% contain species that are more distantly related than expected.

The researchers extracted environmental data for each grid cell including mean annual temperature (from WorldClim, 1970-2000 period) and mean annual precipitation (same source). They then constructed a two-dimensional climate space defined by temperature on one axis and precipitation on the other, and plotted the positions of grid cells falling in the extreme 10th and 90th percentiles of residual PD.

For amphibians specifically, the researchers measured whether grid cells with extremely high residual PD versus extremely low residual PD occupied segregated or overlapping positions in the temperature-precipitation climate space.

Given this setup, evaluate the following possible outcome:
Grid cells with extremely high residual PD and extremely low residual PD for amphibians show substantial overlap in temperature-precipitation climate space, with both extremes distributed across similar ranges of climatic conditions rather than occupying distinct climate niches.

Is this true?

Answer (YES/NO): YES